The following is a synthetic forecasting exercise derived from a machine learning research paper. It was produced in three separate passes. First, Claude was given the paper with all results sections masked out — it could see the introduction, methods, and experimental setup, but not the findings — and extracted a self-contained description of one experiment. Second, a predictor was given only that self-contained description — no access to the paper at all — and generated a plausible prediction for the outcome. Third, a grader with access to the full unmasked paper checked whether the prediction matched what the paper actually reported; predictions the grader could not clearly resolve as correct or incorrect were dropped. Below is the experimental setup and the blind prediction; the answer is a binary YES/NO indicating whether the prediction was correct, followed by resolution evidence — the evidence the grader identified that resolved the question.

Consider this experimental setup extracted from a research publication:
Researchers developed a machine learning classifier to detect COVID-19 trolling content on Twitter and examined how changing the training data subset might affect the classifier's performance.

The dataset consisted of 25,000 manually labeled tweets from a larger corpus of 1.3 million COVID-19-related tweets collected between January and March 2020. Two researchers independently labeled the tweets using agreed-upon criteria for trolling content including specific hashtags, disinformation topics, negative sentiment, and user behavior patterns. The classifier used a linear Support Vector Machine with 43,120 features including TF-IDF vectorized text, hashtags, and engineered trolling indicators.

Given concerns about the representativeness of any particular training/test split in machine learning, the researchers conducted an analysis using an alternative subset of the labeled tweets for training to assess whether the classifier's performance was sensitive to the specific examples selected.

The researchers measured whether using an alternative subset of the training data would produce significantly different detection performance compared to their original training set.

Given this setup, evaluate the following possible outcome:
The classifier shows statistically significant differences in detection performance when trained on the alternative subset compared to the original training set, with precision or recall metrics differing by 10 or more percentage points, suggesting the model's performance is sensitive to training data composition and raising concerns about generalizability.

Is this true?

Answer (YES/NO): NO